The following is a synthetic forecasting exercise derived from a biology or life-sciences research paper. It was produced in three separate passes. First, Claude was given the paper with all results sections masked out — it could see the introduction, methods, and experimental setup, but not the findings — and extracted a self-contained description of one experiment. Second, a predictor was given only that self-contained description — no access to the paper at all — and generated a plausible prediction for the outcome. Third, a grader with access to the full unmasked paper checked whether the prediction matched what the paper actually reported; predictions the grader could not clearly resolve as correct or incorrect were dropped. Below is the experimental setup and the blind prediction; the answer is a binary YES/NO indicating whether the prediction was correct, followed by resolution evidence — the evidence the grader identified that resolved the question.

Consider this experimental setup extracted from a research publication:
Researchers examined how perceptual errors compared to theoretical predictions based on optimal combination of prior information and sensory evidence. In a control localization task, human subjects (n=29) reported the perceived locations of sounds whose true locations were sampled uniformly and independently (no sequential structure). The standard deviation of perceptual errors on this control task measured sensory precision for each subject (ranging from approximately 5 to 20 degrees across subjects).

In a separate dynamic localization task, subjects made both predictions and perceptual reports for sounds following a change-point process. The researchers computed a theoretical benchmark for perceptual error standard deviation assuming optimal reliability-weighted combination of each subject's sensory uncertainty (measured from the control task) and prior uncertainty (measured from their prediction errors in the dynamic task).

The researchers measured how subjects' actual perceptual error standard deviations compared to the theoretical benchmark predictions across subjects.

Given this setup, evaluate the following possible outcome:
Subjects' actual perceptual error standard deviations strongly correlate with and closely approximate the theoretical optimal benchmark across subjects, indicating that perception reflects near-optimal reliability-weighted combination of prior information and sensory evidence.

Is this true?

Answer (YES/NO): YES